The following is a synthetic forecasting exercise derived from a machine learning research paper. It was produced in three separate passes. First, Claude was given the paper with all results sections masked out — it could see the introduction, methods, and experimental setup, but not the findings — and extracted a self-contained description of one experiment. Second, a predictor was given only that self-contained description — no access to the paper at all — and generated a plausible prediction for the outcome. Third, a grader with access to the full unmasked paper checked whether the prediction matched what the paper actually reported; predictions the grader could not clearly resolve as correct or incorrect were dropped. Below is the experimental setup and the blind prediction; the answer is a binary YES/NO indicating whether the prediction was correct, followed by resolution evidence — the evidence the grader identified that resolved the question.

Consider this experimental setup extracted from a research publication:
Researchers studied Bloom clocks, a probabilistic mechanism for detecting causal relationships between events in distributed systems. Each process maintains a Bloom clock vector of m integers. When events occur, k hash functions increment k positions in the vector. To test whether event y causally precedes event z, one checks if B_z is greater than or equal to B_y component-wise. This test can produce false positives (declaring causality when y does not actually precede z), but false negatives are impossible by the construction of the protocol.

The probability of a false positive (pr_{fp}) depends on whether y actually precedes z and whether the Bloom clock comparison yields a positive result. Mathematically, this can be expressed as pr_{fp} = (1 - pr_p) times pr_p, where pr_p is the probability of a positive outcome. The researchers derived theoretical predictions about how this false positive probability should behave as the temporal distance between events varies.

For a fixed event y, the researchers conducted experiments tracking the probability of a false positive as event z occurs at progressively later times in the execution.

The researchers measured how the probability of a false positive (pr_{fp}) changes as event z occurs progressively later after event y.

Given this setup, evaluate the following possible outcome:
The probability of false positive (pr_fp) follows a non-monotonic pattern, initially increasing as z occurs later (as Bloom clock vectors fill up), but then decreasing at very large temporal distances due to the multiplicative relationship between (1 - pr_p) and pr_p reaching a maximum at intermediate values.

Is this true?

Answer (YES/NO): YES